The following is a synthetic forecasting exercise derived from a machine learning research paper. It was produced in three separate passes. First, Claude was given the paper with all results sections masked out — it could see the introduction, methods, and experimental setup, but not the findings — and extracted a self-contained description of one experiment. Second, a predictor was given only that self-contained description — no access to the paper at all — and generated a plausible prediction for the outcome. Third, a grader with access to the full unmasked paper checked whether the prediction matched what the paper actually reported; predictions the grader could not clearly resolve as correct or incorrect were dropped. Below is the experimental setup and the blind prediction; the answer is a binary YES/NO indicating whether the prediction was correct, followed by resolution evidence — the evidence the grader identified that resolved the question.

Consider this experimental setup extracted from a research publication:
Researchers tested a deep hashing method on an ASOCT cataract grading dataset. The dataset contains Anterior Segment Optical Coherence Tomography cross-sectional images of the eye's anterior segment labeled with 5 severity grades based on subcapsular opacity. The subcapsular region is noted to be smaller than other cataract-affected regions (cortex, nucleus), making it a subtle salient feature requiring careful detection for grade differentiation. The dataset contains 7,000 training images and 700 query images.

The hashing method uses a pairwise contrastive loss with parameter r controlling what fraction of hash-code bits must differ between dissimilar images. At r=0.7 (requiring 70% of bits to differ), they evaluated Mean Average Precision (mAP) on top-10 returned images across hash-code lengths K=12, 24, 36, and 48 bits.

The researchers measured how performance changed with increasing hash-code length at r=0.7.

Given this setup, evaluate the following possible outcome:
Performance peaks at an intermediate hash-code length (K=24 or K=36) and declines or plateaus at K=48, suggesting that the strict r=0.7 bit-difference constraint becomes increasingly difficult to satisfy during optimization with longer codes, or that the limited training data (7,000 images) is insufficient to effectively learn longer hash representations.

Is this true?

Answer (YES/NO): NO